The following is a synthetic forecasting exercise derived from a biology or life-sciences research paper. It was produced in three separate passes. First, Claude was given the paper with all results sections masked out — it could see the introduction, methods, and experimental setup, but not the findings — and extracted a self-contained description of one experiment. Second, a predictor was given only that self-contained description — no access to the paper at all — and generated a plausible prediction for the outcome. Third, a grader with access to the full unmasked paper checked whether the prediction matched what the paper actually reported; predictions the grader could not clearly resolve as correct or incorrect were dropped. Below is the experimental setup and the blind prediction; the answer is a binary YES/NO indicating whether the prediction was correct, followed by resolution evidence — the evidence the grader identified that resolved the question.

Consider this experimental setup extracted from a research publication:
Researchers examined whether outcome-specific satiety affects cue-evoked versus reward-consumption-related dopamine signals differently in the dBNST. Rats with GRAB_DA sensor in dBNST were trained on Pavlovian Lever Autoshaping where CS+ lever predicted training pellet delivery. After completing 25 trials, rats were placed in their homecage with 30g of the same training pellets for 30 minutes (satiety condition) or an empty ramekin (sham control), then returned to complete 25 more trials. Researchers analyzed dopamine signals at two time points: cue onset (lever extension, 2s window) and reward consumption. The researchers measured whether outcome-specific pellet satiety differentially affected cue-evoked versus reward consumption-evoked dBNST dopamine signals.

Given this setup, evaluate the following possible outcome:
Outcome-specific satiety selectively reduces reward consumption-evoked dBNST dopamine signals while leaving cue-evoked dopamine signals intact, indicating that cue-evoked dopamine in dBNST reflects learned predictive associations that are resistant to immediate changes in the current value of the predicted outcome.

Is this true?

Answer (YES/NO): NO